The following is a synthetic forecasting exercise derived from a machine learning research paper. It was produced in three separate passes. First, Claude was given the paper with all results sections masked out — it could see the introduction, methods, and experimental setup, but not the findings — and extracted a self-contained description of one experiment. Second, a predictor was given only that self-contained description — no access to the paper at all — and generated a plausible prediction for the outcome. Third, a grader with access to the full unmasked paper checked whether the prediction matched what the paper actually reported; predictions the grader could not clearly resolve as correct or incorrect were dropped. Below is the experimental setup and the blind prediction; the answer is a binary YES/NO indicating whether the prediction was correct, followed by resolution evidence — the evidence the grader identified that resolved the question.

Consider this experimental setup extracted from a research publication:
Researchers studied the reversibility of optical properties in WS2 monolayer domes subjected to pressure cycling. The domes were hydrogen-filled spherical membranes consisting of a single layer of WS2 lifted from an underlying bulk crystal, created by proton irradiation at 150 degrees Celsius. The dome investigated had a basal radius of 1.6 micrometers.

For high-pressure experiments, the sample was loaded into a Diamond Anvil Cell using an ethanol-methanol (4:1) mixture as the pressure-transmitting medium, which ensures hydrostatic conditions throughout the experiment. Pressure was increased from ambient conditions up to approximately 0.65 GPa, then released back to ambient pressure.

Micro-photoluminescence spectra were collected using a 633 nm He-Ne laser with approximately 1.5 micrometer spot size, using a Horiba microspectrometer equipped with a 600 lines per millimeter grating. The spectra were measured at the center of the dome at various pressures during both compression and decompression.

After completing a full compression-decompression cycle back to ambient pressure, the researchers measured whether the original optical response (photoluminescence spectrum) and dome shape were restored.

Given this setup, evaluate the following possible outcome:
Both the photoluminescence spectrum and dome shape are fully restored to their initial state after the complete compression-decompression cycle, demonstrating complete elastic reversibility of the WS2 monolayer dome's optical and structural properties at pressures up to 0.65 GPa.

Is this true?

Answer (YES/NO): YES